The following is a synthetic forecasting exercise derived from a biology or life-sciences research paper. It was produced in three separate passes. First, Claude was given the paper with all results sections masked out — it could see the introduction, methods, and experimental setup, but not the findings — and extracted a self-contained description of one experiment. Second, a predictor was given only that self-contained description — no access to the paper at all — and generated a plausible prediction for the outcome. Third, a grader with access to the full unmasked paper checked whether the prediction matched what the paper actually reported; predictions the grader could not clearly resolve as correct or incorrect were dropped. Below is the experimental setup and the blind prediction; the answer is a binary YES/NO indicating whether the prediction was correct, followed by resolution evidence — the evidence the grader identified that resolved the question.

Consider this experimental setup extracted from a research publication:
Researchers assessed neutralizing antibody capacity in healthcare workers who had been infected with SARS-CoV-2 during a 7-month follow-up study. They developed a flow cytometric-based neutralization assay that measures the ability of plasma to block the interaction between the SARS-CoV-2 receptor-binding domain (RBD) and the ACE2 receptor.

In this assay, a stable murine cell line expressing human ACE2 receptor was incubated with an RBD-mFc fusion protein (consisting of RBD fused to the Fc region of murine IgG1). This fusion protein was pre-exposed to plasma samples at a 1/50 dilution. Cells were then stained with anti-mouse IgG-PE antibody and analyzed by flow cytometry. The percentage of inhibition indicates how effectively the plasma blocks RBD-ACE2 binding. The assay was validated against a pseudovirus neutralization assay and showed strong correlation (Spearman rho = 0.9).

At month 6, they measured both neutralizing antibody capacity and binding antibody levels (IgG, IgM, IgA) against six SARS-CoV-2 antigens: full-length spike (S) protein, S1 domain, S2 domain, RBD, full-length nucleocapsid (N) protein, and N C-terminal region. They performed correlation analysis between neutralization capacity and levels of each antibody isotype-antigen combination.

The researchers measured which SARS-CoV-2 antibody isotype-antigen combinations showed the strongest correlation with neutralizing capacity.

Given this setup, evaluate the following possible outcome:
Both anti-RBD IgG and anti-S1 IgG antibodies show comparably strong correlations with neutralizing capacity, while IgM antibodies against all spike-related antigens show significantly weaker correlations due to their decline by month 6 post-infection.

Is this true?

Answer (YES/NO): YES